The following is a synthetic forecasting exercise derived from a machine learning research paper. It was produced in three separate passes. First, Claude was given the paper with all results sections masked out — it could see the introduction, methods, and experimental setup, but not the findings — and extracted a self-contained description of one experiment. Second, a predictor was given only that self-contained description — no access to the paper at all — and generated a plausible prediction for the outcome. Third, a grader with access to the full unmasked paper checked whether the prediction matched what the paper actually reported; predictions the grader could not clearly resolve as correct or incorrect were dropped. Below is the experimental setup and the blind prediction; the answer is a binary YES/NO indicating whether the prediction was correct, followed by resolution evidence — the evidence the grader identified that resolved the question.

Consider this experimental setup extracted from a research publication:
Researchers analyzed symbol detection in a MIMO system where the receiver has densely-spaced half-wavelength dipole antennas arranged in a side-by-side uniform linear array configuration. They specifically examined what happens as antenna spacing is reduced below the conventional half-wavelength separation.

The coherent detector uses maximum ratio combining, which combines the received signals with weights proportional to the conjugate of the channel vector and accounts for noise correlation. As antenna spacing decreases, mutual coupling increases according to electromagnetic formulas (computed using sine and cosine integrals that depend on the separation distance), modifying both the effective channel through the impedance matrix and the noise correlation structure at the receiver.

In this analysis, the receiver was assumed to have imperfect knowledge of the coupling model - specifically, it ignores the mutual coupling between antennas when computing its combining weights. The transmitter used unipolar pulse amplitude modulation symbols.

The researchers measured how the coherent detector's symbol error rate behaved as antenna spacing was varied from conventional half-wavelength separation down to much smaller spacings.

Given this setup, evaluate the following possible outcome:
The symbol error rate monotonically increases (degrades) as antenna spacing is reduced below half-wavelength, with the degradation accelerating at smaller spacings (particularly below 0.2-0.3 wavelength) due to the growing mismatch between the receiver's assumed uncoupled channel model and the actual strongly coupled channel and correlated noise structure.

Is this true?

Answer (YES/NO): NO